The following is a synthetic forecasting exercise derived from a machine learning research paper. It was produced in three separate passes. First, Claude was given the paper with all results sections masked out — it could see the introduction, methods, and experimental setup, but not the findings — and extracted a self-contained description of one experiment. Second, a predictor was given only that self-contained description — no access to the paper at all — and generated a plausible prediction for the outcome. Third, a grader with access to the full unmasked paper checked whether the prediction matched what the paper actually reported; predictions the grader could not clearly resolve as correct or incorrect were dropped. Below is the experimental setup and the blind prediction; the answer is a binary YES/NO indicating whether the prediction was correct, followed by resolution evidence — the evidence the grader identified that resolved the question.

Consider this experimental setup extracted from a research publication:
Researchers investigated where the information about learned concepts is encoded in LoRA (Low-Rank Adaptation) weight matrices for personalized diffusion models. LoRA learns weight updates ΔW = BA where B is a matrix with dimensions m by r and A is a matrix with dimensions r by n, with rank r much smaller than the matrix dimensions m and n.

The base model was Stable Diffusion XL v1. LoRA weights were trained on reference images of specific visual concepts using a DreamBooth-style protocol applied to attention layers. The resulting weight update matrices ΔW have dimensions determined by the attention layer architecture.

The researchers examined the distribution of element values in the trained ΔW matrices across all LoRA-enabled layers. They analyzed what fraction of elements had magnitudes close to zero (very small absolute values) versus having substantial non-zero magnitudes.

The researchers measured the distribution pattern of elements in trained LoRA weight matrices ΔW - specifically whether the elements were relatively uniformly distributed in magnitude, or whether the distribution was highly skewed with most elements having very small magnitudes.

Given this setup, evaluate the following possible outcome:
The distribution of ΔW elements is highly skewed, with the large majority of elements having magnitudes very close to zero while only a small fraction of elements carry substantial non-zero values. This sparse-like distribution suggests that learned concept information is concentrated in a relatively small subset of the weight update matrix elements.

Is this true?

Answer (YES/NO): YES